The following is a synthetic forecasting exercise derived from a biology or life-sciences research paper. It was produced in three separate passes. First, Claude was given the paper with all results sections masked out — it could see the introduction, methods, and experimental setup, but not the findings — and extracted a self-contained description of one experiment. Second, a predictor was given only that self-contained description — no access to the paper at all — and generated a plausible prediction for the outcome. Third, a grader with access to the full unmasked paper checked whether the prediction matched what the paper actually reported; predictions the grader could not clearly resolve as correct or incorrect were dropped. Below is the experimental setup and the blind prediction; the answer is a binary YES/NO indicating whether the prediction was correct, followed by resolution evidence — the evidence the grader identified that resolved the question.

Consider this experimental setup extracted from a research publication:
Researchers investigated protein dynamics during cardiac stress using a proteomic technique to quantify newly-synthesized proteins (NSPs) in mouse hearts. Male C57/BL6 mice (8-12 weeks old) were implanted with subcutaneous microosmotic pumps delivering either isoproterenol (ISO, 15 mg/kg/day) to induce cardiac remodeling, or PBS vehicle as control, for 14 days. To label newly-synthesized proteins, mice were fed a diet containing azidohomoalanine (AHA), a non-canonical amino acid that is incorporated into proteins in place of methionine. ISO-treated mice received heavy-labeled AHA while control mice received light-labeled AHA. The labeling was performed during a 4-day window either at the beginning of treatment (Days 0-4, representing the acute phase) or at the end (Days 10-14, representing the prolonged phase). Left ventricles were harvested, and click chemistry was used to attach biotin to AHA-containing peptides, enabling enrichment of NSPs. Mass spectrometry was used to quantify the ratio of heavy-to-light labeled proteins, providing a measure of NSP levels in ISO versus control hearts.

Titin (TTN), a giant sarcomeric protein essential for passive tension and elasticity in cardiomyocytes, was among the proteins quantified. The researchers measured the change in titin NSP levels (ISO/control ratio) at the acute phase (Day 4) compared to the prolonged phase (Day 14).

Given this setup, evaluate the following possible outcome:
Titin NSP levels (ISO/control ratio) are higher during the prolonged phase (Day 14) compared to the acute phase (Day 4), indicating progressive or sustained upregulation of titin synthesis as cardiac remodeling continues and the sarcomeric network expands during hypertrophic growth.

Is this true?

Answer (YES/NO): NO